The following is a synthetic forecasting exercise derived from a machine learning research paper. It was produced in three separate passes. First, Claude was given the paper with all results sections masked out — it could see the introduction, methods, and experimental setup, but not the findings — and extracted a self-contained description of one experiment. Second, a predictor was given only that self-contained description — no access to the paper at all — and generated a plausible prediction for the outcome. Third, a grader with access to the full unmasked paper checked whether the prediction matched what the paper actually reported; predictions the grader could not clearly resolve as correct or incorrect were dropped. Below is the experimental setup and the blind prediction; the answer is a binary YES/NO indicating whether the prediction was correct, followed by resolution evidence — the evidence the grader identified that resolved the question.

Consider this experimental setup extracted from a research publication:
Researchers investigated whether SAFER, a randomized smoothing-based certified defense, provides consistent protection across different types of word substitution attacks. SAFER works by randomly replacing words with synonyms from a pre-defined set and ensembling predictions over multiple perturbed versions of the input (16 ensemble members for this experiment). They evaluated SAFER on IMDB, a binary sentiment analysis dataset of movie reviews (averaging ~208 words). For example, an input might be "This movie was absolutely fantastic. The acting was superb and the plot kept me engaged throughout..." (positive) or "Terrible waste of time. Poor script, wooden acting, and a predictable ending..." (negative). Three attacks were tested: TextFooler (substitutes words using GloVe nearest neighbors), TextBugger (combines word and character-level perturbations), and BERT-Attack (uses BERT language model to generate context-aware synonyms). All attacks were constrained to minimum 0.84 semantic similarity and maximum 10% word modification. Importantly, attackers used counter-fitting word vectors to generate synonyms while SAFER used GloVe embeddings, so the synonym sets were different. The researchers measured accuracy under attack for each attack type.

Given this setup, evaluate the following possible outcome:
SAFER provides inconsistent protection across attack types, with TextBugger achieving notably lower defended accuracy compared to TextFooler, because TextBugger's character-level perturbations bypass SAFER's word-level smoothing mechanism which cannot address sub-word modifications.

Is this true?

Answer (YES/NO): NO